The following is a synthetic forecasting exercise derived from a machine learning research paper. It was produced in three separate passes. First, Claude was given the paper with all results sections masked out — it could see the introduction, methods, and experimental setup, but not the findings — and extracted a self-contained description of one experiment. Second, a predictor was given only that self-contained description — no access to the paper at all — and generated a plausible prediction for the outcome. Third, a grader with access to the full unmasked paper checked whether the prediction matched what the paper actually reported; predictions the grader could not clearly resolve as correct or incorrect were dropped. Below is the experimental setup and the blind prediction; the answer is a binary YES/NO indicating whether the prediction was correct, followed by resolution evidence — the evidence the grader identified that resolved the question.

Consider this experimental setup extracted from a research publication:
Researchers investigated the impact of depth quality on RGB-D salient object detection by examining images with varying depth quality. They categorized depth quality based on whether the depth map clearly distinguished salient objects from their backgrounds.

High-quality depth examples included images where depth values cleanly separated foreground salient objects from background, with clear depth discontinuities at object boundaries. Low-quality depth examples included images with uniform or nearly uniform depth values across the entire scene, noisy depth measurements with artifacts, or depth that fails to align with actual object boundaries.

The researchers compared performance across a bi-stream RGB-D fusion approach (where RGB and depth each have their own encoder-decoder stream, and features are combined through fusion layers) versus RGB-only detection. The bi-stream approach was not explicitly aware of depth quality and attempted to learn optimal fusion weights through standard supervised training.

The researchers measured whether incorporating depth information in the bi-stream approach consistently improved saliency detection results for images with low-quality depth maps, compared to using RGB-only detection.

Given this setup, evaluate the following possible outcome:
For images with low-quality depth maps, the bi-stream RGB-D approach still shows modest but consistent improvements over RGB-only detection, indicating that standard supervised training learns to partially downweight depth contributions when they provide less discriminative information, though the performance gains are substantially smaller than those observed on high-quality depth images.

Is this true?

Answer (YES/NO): YES